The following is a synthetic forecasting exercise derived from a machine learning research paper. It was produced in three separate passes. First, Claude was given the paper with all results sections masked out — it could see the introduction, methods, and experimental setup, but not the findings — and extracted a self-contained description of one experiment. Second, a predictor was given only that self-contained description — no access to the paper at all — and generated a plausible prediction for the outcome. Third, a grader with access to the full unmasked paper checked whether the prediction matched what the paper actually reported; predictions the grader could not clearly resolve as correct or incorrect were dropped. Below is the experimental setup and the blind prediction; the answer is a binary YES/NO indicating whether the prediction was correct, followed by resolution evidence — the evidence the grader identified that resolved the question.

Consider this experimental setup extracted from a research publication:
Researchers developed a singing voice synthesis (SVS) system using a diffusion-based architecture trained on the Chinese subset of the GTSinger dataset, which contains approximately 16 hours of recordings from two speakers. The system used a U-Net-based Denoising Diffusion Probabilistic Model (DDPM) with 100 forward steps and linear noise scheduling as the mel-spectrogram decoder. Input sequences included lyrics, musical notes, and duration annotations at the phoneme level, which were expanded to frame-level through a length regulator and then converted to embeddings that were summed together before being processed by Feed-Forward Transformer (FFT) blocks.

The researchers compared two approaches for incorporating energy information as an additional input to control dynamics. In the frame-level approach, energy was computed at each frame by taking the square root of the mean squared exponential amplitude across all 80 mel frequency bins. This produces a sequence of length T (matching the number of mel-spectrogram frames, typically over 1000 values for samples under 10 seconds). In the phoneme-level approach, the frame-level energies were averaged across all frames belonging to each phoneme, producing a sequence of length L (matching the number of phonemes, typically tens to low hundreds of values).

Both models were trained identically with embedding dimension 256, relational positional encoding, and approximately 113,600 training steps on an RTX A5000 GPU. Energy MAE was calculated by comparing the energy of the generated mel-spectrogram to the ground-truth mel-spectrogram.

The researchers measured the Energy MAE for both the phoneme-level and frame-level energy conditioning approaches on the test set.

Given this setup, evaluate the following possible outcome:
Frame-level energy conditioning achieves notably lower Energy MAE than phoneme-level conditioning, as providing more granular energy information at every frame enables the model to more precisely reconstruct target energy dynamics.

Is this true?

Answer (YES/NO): YES